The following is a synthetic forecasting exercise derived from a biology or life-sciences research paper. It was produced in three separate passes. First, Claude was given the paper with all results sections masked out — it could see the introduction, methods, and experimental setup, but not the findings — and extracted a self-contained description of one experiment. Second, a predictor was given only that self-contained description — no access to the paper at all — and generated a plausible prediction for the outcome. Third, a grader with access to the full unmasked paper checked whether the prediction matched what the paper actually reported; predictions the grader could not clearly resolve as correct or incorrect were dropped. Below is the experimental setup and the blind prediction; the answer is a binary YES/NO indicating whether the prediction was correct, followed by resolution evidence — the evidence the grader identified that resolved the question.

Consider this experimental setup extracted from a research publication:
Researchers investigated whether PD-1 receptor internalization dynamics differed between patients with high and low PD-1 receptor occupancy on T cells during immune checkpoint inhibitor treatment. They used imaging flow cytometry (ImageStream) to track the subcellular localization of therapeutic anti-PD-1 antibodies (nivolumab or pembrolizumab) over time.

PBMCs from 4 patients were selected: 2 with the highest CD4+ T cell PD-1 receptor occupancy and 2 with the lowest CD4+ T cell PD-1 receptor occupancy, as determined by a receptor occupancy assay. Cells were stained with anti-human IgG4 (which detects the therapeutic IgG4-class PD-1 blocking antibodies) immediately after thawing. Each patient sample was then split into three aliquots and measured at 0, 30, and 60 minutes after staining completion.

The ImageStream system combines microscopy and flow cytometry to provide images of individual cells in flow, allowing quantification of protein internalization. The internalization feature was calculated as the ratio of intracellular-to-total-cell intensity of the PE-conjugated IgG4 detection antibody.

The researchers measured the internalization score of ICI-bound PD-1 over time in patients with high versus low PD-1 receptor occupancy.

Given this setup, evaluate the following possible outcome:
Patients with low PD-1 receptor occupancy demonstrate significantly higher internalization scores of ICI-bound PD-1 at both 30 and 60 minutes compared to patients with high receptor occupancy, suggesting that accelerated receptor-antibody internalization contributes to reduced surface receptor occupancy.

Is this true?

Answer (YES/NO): NO